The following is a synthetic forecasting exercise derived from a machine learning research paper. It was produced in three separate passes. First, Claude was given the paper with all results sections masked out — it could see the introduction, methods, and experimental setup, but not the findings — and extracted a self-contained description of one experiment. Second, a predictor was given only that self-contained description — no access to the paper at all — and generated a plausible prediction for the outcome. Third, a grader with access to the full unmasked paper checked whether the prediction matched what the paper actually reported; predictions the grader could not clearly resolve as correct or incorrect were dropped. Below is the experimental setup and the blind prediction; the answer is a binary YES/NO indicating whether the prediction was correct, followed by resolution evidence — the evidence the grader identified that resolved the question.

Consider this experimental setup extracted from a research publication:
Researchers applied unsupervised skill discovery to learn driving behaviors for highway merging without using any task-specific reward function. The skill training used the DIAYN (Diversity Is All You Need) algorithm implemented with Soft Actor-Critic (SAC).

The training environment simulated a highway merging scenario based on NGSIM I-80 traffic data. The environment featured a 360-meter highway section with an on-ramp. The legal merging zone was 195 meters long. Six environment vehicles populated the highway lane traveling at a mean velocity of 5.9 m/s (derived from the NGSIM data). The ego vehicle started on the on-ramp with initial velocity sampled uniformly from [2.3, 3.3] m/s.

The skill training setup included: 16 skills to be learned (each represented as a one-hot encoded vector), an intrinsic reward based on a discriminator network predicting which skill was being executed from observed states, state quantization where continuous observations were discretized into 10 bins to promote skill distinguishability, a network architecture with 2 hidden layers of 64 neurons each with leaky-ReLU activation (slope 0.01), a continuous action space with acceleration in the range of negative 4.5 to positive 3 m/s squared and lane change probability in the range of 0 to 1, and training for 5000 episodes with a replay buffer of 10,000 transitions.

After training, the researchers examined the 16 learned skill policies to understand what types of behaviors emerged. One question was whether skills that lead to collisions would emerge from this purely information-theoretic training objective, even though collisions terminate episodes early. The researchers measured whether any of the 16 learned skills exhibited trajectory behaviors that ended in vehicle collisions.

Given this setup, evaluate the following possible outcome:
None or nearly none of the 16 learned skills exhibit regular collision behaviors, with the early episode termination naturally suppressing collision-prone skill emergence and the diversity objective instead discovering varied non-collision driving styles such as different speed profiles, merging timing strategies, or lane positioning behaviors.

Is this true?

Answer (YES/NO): NO